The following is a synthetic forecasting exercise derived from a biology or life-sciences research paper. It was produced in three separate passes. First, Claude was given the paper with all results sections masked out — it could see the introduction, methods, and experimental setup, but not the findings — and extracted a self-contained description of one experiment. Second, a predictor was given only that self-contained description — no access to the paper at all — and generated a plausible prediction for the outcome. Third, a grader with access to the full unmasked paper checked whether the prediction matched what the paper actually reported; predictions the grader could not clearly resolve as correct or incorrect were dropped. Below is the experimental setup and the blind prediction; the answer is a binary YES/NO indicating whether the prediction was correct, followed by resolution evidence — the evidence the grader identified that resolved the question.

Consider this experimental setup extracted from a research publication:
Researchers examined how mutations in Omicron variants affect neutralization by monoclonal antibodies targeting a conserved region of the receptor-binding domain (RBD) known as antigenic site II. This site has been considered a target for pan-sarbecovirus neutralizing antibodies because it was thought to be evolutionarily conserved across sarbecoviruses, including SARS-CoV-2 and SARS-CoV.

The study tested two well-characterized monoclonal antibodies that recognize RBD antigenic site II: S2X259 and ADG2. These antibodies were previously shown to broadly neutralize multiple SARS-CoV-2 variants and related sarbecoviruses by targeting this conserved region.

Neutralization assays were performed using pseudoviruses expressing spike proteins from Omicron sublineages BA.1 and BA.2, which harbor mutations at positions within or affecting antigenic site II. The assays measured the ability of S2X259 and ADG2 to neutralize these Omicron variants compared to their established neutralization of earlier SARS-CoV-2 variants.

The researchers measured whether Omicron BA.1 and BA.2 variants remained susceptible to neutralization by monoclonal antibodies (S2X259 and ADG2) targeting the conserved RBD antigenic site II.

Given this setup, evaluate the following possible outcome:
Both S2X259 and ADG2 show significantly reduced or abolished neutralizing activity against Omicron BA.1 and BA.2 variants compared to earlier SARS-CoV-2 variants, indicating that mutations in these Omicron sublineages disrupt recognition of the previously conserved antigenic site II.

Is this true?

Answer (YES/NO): NO